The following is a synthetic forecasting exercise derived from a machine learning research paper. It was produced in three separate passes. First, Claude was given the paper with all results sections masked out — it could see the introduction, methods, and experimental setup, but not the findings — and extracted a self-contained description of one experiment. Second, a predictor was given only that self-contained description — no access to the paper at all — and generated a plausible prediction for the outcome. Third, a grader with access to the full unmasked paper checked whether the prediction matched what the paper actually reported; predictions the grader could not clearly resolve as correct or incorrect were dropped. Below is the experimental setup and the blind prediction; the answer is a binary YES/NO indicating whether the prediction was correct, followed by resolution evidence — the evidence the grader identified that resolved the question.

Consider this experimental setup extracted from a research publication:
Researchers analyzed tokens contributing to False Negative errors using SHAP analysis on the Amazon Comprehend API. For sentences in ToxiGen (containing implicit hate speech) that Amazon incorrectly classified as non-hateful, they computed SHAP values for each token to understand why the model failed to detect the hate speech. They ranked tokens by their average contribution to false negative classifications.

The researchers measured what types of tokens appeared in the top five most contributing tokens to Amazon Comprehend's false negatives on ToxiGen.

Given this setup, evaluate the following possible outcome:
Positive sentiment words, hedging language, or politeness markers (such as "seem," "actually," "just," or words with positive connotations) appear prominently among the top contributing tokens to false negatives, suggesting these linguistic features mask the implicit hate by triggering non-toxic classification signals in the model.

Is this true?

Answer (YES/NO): YES